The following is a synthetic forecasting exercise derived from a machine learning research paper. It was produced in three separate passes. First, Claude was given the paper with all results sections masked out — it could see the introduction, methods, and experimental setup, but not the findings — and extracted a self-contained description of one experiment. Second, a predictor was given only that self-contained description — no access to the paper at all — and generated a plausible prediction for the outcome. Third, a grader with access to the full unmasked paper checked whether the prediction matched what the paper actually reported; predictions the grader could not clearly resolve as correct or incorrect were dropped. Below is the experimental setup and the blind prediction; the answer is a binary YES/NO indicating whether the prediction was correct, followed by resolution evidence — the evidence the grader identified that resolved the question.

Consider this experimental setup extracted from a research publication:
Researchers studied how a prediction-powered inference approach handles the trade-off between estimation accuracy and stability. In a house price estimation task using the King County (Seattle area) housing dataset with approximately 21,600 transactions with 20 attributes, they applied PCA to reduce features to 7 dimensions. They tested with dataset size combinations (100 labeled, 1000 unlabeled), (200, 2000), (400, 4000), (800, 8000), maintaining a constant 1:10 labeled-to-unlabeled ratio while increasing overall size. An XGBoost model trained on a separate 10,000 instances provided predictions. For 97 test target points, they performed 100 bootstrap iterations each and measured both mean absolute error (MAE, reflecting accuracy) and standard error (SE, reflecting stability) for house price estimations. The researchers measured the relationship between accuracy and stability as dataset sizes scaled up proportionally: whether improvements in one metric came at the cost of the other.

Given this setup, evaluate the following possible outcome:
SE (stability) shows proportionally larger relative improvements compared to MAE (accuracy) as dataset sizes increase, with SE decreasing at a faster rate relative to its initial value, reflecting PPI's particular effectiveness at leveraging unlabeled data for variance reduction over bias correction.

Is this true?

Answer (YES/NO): NO